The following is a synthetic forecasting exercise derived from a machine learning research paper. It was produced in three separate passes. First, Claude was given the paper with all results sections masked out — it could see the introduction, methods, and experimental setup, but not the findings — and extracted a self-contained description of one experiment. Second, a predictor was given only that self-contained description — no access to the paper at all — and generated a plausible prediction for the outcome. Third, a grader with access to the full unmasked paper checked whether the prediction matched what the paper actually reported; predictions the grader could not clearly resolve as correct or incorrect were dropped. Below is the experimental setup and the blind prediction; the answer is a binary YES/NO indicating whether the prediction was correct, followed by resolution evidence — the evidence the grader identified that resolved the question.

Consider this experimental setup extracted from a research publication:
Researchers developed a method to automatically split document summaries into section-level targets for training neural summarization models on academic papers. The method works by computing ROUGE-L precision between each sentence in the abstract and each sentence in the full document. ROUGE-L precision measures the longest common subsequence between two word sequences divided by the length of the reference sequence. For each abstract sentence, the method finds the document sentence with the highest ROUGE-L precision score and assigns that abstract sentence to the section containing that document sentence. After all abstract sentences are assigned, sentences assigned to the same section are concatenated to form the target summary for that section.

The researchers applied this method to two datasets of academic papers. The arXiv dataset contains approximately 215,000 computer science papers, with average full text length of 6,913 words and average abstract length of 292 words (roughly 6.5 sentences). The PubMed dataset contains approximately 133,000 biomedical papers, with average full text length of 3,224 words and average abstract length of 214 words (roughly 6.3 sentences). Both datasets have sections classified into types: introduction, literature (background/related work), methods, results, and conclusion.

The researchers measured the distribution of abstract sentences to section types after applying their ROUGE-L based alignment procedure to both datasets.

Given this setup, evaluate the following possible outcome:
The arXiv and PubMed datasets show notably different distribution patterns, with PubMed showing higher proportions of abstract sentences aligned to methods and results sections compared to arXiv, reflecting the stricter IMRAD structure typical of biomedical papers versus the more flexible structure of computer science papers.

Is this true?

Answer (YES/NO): NO